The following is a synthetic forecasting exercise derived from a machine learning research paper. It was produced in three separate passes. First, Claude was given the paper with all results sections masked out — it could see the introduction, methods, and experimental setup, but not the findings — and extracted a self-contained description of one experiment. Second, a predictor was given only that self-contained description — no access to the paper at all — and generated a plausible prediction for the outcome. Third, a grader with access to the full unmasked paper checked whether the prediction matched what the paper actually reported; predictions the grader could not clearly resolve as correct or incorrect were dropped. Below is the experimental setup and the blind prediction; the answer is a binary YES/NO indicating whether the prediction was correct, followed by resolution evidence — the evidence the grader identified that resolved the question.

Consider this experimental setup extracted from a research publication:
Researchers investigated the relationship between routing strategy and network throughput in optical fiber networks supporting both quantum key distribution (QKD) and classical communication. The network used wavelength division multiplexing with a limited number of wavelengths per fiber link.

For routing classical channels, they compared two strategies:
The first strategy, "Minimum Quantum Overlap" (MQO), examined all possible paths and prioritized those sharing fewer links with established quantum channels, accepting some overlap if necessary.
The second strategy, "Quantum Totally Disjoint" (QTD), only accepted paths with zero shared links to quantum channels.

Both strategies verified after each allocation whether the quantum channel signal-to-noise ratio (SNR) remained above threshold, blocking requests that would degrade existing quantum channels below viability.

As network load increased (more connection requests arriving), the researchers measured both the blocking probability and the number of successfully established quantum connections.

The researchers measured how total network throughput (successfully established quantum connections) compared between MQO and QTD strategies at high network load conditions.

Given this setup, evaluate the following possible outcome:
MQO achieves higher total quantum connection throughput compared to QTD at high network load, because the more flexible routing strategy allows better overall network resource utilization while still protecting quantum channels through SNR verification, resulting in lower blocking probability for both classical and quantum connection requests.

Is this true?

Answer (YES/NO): YES